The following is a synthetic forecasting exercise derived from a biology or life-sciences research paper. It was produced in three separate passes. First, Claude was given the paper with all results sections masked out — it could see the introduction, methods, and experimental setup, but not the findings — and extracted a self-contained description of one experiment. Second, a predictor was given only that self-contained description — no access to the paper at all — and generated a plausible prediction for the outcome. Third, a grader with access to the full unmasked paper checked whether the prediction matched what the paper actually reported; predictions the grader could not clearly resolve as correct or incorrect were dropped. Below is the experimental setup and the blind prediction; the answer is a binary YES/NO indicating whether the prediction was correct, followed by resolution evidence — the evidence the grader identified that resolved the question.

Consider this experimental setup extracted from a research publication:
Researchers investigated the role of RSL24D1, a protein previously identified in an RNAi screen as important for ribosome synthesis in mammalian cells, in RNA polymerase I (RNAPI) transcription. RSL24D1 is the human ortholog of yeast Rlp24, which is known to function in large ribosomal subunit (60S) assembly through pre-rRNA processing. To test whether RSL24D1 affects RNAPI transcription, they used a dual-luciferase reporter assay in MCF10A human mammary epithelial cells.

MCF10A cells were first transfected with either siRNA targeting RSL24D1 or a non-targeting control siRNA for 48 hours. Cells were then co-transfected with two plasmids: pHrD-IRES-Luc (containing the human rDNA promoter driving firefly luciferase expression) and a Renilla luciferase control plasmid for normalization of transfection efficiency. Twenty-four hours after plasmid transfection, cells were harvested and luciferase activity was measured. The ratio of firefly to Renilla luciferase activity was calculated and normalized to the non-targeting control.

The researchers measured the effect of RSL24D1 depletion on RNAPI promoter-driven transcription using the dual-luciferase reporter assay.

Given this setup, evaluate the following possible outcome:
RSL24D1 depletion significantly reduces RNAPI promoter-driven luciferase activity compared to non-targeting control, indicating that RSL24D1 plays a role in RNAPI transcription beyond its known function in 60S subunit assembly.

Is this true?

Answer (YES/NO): YES